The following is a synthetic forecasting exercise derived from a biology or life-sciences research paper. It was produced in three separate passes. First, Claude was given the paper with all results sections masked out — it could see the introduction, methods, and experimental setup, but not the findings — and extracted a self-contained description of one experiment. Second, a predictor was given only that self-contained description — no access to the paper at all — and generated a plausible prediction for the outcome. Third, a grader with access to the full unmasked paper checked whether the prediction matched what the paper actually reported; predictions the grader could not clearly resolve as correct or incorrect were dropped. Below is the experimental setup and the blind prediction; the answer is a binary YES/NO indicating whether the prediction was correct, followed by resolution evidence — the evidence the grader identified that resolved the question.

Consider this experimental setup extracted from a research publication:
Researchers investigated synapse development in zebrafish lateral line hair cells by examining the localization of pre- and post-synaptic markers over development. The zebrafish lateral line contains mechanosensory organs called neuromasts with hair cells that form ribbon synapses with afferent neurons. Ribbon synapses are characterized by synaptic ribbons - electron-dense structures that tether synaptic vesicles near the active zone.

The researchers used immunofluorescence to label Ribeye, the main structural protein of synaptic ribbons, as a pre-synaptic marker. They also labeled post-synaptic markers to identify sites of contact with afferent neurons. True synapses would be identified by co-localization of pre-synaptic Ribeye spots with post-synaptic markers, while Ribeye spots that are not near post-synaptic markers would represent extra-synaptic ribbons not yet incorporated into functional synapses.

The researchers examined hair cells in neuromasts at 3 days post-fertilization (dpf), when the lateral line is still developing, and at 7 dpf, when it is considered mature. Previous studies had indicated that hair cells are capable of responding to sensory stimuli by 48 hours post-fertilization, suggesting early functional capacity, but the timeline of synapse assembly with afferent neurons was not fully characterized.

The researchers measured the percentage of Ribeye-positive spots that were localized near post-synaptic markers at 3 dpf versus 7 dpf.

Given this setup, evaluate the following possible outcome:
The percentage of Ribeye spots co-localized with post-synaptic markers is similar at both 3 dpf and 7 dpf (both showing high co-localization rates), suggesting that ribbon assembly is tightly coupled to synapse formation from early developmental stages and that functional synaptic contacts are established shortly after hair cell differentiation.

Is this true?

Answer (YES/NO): NO